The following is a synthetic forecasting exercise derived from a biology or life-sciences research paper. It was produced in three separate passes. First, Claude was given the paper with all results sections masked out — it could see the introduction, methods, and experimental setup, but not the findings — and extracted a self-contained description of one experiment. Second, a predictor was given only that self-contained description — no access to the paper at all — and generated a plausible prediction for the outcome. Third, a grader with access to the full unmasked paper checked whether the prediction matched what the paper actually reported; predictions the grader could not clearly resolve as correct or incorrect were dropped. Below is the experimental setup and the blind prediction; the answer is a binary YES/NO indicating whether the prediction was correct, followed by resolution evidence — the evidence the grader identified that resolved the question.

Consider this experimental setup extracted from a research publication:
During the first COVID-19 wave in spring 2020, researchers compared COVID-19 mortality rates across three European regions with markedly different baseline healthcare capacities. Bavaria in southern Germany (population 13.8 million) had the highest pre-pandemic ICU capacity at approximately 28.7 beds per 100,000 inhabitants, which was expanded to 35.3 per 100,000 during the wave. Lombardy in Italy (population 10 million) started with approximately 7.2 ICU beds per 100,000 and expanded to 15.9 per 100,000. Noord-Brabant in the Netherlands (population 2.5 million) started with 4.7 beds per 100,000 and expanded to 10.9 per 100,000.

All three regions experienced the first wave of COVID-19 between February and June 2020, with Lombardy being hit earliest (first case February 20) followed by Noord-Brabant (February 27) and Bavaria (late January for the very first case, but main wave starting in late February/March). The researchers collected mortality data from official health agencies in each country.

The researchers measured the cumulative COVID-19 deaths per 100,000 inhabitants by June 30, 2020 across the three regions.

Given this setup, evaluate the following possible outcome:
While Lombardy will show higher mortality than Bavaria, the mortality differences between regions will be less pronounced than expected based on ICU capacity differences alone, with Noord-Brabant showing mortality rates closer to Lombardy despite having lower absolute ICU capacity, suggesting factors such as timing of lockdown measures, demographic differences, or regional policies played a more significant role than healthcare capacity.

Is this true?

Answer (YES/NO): NO